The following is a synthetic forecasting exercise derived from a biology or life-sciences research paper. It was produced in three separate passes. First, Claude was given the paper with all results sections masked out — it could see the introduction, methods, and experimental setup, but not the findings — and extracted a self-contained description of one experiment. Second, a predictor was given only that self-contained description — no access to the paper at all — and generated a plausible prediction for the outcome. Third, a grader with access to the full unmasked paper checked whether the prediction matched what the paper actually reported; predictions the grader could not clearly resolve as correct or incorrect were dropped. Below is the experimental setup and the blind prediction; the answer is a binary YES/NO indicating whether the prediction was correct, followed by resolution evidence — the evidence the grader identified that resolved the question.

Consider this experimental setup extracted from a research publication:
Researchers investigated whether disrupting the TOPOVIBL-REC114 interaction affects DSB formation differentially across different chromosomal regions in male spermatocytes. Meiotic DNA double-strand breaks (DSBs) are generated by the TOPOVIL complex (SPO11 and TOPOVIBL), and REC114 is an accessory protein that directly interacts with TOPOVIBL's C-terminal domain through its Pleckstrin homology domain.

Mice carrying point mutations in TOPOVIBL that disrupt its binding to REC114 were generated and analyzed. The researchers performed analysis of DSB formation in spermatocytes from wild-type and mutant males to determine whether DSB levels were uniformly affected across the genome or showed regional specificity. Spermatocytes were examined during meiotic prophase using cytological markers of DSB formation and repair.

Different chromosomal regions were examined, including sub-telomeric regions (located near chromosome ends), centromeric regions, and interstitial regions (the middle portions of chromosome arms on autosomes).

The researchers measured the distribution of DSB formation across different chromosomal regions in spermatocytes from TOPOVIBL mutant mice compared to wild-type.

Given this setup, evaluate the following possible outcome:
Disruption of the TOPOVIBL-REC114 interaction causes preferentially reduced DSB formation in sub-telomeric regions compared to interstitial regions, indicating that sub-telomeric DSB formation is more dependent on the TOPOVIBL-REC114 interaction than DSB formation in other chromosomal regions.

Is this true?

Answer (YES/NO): YES